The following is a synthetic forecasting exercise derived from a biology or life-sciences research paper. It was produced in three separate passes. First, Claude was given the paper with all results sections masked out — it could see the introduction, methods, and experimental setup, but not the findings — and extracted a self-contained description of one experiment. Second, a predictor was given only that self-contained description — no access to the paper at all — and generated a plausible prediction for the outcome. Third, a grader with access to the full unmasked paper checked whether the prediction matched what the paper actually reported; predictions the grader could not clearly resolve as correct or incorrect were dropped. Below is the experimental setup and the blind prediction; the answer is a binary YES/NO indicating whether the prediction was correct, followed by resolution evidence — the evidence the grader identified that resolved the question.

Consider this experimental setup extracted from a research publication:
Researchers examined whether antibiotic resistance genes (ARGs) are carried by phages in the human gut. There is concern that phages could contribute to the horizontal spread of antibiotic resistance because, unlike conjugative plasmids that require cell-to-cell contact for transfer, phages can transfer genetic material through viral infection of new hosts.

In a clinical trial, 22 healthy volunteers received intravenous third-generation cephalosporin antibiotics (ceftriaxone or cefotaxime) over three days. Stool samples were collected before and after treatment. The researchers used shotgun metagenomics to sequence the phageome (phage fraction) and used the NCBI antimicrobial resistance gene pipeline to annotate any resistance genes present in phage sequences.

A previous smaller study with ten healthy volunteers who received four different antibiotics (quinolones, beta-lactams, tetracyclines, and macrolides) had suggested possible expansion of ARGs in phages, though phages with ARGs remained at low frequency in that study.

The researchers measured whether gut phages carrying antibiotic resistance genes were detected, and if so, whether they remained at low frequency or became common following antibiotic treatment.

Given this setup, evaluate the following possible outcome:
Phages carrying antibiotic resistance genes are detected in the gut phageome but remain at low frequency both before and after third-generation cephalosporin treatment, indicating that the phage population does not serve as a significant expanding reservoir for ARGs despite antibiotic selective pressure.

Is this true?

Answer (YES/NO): YES